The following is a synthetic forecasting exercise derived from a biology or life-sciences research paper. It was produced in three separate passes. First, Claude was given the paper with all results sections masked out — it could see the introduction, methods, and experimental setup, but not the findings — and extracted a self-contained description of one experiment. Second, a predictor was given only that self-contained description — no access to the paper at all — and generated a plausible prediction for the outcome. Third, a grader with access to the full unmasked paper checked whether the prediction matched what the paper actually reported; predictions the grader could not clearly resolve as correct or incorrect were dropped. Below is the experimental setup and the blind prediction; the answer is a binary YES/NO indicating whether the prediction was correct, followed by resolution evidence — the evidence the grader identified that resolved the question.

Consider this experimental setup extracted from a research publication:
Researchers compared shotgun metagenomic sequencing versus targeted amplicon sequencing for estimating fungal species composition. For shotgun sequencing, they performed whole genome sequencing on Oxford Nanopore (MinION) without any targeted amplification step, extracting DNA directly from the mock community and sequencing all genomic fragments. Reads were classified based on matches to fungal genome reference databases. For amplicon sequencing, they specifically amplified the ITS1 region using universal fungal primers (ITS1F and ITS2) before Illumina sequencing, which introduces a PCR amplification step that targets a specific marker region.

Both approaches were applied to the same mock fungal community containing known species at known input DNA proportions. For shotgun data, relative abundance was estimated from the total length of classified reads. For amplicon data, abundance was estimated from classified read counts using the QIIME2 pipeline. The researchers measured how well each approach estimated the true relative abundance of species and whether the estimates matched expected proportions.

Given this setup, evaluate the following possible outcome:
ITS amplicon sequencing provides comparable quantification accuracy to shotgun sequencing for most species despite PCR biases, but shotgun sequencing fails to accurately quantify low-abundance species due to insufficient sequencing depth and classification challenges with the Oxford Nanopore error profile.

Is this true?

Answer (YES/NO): NO